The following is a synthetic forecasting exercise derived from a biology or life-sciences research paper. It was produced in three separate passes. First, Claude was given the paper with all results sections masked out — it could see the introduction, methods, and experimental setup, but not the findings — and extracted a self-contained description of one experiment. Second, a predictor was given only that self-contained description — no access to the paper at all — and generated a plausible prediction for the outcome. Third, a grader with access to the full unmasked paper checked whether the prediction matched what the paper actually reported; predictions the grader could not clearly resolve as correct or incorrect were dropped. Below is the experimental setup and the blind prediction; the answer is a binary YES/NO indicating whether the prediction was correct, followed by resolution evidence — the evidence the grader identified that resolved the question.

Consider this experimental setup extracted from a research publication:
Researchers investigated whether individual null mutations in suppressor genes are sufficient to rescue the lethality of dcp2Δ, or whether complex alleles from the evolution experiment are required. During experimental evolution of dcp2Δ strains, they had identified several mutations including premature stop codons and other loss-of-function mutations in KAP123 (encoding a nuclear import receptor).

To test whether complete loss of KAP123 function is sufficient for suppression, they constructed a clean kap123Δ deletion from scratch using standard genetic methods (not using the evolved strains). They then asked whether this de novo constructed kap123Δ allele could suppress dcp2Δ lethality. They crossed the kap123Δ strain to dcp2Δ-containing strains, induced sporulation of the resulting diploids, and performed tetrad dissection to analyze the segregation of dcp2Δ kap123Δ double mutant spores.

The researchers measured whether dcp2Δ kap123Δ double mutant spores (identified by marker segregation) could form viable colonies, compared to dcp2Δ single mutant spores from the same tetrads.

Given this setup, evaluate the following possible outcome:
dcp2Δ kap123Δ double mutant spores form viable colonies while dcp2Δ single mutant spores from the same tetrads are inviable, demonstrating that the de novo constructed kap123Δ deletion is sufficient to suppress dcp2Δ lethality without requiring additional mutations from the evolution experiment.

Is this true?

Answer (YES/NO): YES